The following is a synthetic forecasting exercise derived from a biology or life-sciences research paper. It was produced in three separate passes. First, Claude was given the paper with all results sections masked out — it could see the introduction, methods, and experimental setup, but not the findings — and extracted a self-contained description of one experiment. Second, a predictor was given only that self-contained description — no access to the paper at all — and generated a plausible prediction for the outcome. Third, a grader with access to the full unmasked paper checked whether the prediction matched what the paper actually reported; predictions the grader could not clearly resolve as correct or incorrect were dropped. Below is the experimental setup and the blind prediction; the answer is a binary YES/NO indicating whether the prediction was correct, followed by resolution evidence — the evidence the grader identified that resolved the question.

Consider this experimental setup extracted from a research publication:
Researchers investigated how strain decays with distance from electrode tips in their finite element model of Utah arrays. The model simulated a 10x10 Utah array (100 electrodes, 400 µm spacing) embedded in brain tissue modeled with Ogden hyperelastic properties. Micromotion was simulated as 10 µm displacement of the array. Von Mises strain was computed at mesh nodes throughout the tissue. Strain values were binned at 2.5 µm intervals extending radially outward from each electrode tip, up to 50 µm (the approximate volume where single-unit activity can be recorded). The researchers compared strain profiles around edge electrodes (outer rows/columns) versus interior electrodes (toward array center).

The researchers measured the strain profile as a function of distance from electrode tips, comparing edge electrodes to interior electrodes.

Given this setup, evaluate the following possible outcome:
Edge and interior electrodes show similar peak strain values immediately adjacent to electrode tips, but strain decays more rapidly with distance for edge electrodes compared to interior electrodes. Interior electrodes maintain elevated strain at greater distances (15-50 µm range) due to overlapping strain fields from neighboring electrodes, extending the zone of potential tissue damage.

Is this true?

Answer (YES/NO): NO